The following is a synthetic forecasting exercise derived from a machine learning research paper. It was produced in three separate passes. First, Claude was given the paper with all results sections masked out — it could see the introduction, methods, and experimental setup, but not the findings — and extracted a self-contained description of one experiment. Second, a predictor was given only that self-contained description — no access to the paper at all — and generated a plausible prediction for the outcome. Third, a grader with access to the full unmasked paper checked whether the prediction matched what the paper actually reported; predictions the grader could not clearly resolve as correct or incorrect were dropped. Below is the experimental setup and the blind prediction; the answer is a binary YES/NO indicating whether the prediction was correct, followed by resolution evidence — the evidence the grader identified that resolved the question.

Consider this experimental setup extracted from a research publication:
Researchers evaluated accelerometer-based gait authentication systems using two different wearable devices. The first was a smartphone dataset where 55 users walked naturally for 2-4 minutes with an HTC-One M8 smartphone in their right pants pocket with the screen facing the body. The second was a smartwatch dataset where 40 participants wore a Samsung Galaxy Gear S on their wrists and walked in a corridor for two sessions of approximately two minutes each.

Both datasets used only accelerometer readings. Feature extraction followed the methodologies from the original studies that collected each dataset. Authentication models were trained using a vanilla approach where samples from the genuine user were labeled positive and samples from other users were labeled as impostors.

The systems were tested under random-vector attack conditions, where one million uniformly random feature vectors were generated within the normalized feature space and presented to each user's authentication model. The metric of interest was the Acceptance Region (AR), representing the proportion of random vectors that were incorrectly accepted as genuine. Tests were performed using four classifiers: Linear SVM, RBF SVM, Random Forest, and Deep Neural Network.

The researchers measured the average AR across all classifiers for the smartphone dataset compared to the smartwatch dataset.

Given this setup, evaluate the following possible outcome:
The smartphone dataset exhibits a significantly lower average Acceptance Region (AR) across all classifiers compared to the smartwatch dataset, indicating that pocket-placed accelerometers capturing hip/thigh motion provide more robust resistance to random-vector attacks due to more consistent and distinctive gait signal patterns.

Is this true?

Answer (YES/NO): YES